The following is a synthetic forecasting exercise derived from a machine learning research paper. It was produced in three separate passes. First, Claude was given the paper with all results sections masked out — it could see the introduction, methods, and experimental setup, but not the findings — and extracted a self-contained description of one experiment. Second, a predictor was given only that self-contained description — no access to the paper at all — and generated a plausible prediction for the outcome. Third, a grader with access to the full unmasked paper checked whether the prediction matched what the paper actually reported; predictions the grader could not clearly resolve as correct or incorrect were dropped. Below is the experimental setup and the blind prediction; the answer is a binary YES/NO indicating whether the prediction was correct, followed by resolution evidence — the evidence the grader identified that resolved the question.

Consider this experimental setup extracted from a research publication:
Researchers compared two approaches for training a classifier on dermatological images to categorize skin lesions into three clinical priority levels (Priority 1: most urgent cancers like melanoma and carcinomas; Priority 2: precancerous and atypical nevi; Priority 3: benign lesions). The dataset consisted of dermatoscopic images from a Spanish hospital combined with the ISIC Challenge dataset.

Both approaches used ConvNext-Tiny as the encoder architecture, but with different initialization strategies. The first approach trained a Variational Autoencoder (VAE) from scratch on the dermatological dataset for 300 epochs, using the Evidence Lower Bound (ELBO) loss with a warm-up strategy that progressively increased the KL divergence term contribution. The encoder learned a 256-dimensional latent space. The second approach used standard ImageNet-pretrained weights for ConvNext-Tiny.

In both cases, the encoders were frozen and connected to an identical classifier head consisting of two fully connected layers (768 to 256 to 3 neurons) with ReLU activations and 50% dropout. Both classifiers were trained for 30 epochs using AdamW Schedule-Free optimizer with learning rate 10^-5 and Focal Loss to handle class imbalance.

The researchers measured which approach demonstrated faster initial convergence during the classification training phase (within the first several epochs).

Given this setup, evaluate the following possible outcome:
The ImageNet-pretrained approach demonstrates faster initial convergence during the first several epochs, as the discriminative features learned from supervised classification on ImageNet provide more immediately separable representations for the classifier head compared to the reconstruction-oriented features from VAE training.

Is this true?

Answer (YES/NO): YES